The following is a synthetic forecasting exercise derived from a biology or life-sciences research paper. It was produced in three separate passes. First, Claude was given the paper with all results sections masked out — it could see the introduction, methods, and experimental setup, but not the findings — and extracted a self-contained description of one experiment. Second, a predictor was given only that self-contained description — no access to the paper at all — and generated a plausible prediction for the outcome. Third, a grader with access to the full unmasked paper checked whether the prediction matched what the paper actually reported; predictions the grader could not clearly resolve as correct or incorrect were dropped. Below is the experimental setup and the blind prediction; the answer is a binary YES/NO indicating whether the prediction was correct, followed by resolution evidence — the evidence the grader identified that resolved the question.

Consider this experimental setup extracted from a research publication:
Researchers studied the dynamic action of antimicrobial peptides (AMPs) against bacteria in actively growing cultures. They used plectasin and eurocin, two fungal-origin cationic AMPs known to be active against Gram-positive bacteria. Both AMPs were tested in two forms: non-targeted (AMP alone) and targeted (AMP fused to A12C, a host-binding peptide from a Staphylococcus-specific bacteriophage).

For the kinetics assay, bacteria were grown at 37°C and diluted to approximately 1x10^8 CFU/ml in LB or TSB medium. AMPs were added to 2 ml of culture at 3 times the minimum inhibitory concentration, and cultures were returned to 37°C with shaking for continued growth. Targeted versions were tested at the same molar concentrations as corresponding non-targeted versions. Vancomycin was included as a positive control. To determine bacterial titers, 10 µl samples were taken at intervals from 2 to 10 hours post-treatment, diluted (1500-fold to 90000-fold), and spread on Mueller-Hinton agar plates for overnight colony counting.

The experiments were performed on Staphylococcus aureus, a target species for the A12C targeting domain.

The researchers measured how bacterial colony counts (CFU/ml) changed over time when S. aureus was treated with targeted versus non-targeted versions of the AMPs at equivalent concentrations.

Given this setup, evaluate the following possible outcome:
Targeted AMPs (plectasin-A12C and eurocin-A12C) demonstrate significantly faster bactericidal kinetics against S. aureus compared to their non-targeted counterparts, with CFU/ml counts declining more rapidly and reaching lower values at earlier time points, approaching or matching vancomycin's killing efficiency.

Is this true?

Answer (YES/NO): NO